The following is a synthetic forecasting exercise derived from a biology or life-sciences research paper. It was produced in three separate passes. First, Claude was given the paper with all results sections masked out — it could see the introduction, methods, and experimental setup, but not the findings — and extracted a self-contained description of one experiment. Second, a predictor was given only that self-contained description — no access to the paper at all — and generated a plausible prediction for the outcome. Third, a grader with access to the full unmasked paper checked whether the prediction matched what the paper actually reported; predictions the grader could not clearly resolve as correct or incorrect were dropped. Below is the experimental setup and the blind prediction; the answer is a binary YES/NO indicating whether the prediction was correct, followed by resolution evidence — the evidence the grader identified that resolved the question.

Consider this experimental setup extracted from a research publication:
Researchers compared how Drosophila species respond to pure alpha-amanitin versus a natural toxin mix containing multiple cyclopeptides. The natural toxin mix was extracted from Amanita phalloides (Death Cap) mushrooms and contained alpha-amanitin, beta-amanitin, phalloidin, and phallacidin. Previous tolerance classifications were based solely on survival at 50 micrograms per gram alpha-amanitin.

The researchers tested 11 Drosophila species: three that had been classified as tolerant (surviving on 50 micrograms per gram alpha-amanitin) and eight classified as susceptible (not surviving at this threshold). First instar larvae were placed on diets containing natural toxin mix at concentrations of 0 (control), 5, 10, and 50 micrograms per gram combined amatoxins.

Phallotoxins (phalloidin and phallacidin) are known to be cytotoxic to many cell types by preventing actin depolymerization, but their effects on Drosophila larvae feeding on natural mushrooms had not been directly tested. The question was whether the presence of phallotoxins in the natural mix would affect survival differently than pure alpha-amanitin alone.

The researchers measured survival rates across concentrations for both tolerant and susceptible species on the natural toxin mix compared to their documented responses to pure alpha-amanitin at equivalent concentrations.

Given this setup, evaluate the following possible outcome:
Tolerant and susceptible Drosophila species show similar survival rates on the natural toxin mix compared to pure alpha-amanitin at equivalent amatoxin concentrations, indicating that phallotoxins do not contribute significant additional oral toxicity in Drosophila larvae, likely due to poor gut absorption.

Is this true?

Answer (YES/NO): NO